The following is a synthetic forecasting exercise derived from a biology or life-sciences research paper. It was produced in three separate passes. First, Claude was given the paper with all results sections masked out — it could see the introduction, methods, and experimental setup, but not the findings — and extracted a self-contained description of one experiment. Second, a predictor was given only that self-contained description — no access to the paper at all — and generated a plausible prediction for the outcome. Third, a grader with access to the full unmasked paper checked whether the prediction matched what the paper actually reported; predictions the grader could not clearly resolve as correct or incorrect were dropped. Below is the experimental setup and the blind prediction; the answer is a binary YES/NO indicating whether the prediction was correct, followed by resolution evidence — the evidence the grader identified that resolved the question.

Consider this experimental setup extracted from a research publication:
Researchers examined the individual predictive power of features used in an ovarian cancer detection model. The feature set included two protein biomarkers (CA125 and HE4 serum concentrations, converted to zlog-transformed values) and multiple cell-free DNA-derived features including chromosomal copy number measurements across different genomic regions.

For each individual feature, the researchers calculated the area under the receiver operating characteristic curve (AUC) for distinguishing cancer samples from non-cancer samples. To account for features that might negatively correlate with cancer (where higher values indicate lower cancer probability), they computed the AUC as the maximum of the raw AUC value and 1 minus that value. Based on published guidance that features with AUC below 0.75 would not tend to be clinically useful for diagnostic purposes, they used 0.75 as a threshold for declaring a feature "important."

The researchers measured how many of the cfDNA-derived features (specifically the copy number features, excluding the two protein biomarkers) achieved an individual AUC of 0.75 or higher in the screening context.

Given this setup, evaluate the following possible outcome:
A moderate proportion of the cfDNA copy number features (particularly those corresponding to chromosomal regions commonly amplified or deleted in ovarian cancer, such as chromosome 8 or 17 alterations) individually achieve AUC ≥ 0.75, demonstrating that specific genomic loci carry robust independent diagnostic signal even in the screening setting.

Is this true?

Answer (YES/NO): NO